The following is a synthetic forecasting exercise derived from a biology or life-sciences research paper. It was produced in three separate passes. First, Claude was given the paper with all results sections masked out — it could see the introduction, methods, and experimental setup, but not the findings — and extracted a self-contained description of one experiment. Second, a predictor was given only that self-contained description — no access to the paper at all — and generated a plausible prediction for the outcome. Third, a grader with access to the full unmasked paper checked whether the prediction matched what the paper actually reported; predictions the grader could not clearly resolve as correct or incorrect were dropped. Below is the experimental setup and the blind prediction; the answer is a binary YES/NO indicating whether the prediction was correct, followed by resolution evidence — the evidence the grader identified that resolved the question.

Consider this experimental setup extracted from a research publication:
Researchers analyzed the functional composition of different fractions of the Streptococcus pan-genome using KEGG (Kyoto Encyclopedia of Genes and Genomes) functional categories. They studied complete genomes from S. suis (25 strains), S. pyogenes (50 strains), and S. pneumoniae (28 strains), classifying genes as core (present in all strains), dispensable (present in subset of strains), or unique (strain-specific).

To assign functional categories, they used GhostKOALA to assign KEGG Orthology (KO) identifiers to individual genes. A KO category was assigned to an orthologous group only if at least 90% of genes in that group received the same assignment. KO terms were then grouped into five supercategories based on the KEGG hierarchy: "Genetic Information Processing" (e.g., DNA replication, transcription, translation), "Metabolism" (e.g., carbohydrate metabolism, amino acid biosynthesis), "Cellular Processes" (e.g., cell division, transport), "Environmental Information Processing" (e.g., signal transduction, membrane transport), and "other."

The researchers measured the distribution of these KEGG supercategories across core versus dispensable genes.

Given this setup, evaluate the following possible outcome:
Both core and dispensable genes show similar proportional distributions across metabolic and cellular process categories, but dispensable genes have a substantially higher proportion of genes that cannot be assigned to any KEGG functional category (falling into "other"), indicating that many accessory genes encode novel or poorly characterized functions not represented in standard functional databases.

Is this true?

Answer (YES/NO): NO